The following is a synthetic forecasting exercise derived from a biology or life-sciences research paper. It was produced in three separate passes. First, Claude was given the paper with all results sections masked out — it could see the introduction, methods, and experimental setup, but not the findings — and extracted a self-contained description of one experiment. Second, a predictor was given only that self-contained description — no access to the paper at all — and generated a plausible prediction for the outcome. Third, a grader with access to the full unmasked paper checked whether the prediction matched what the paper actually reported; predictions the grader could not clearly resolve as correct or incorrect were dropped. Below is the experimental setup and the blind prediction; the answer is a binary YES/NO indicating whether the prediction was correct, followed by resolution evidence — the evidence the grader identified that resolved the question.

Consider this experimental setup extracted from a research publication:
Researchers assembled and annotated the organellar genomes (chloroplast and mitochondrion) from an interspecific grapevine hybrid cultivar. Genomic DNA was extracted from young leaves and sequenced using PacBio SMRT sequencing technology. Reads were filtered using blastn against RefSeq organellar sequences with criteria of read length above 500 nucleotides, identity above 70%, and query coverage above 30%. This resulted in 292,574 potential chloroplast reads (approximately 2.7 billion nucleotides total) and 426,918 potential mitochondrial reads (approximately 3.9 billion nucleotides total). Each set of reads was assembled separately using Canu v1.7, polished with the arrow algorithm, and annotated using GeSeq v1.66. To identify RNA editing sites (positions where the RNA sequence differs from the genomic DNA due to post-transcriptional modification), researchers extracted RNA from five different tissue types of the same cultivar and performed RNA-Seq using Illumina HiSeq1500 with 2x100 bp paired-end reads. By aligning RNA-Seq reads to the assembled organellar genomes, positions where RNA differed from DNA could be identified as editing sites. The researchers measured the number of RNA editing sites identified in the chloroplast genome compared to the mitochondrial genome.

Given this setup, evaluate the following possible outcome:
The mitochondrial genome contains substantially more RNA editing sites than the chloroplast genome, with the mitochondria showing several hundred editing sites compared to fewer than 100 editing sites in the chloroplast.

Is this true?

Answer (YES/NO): YES